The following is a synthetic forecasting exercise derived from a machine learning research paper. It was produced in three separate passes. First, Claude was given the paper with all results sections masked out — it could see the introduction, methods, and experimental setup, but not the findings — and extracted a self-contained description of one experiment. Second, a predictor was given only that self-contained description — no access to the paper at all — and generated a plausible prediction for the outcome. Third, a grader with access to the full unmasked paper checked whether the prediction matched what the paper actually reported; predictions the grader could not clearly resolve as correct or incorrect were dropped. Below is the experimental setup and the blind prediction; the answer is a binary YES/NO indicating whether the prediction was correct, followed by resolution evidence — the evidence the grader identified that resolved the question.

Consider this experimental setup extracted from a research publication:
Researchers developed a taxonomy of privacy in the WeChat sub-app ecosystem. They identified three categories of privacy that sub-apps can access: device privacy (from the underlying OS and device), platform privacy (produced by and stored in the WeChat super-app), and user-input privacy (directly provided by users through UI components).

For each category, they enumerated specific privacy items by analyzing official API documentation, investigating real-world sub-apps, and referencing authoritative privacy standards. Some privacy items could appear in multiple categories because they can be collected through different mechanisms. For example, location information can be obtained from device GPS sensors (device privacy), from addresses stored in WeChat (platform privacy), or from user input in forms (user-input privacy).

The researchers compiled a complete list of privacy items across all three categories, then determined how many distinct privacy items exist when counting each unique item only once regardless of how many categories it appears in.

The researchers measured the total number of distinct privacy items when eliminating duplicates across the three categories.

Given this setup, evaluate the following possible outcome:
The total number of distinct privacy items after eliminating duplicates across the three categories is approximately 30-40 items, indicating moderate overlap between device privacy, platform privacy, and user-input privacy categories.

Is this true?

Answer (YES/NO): NO